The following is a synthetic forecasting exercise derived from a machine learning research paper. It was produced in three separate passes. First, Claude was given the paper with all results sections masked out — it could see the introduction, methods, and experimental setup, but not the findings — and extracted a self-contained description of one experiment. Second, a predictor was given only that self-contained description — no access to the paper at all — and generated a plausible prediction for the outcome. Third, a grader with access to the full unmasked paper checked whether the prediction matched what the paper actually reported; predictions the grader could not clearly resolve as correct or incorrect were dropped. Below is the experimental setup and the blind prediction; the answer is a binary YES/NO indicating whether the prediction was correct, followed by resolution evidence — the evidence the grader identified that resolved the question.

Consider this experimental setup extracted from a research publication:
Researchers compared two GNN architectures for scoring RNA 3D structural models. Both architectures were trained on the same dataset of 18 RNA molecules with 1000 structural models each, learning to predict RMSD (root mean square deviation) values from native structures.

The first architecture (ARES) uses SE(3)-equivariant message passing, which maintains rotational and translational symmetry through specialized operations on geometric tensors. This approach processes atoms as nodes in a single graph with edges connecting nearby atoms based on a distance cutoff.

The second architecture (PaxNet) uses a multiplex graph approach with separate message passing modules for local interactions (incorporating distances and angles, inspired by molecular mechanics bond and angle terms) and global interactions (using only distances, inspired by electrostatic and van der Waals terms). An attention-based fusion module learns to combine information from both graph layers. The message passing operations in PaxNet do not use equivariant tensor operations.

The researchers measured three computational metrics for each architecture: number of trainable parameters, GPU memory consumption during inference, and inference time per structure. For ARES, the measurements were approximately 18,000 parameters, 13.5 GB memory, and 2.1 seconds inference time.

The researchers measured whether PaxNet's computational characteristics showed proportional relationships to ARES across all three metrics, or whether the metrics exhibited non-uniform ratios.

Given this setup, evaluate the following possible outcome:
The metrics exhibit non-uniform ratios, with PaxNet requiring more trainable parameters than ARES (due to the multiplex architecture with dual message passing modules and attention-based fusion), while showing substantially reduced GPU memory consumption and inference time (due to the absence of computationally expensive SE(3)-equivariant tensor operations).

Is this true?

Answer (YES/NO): NO